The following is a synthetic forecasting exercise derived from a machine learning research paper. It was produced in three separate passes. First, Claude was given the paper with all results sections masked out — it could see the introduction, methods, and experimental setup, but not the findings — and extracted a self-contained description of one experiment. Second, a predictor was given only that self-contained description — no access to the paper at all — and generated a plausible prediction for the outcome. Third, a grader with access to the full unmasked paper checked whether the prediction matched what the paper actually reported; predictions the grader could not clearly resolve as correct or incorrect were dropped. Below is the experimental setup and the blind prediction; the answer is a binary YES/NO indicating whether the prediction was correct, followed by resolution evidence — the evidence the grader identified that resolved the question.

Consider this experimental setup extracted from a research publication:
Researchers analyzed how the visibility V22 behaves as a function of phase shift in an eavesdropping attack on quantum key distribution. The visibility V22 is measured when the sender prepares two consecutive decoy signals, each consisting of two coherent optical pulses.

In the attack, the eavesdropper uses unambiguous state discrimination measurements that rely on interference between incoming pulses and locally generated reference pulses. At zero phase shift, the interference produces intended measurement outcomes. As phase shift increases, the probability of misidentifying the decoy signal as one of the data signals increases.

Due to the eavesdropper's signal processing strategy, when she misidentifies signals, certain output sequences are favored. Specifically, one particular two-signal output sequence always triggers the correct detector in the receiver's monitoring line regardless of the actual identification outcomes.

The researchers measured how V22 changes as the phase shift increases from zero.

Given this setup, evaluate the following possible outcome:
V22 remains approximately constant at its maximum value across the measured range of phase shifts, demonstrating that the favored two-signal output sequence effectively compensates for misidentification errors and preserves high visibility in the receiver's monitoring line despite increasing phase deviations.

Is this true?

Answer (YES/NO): NO